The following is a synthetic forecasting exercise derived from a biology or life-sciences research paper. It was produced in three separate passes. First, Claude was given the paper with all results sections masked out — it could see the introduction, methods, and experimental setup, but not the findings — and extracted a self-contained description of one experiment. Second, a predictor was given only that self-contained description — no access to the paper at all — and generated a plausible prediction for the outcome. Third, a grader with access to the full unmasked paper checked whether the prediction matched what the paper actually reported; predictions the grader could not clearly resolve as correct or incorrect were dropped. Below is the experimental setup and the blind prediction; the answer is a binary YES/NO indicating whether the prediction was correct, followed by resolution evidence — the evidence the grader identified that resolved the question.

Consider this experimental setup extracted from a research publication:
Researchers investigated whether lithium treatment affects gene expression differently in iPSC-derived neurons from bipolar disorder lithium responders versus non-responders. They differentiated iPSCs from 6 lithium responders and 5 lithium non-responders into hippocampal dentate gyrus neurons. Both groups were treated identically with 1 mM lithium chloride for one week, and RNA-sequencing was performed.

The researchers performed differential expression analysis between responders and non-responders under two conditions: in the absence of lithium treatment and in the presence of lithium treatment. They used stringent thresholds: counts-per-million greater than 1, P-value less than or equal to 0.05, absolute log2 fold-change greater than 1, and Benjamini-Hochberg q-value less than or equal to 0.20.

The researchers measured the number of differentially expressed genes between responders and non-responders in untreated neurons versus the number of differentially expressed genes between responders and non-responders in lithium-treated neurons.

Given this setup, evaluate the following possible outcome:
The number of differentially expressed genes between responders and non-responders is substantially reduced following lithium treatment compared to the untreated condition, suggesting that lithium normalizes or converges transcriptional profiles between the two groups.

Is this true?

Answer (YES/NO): NO